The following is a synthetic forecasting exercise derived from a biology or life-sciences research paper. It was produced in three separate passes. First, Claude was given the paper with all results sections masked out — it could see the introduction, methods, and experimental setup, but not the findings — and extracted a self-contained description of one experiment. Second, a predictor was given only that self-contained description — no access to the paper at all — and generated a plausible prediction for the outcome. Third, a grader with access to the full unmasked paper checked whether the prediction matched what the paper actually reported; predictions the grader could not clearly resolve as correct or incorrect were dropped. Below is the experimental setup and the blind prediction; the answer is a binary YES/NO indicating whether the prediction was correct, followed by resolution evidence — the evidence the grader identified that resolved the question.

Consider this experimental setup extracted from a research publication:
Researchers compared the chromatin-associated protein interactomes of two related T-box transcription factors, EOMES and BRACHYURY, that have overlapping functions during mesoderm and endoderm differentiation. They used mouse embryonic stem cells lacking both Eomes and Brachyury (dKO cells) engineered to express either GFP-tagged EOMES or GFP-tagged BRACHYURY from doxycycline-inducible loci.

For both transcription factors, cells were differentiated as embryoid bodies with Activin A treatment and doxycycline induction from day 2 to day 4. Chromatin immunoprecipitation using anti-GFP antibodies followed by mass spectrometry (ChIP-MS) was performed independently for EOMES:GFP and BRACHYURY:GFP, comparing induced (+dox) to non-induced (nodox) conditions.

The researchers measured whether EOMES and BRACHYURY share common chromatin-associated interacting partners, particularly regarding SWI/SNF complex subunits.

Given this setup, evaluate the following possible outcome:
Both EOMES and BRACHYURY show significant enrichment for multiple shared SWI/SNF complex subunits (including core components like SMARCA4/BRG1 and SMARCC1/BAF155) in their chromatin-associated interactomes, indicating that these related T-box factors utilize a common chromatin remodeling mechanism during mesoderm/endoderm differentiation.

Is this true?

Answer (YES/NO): NO